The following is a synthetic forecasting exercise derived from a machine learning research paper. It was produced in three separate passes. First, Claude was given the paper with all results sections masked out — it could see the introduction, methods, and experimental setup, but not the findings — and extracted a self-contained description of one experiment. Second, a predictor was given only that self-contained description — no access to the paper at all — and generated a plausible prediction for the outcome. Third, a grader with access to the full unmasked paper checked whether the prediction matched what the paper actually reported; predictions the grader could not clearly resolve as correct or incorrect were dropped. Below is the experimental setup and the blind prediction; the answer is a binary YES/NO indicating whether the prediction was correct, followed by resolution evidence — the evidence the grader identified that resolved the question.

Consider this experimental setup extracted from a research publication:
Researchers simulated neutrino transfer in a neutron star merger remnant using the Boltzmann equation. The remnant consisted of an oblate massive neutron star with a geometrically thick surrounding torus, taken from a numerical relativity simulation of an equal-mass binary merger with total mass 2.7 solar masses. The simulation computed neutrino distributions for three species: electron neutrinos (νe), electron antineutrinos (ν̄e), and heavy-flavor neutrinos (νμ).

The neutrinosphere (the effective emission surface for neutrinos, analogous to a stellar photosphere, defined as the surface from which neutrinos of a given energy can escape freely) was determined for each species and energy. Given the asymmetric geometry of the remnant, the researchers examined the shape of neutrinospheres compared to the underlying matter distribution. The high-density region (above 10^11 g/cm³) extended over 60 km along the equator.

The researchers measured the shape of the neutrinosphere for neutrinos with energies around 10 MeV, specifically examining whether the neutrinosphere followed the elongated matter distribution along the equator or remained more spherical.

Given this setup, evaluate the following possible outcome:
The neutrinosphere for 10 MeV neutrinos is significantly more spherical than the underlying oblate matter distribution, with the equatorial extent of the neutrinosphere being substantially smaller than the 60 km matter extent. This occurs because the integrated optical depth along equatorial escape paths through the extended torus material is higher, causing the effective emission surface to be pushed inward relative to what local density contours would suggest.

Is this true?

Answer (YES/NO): NO